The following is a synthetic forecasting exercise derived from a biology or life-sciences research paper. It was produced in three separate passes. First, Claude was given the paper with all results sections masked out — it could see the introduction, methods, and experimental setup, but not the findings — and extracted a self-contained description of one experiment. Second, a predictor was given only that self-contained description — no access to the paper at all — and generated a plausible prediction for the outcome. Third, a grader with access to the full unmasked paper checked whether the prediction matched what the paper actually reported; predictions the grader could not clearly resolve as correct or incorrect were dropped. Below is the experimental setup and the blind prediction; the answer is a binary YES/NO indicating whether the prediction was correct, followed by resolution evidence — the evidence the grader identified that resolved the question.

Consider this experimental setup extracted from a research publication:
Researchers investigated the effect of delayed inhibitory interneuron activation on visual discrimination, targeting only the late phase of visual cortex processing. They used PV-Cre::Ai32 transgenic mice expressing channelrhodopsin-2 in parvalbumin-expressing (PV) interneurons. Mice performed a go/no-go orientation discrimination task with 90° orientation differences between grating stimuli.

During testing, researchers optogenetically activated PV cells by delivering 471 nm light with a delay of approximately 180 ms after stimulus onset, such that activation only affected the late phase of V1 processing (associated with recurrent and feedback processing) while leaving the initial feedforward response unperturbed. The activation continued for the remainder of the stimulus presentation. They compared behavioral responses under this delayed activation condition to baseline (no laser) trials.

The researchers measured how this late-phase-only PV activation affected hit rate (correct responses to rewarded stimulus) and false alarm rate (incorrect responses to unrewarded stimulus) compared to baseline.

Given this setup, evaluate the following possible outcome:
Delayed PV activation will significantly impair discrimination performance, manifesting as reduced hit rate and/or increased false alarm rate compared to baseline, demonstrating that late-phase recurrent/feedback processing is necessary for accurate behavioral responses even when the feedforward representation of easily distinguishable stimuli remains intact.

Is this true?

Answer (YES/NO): NO